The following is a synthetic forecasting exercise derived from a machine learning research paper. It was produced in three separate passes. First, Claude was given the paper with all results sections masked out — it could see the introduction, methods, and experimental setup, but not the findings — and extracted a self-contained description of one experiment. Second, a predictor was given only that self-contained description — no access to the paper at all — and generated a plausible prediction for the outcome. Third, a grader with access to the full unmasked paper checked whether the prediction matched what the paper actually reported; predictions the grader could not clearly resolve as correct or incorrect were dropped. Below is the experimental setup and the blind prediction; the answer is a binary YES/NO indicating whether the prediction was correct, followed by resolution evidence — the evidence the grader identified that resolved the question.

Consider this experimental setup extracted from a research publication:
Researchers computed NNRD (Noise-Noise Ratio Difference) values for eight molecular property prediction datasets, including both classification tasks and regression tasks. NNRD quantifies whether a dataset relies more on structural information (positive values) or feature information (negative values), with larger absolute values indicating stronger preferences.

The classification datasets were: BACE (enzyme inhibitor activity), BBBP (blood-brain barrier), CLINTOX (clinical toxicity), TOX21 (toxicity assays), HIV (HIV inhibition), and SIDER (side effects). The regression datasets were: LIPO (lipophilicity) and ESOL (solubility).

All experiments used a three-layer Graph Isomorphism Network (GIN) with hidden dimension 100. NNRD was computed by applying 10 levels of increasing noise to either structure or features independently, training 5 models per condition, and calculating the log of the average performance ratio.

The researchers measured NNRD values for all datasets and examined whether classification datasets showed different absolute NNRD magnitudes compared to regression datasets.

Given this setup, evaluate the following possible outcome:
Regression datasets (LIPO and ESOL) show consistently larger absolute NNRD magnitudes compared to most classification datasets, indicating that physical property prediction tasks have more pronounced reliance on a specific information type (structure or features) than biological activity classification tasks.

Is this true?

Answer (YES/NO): NO